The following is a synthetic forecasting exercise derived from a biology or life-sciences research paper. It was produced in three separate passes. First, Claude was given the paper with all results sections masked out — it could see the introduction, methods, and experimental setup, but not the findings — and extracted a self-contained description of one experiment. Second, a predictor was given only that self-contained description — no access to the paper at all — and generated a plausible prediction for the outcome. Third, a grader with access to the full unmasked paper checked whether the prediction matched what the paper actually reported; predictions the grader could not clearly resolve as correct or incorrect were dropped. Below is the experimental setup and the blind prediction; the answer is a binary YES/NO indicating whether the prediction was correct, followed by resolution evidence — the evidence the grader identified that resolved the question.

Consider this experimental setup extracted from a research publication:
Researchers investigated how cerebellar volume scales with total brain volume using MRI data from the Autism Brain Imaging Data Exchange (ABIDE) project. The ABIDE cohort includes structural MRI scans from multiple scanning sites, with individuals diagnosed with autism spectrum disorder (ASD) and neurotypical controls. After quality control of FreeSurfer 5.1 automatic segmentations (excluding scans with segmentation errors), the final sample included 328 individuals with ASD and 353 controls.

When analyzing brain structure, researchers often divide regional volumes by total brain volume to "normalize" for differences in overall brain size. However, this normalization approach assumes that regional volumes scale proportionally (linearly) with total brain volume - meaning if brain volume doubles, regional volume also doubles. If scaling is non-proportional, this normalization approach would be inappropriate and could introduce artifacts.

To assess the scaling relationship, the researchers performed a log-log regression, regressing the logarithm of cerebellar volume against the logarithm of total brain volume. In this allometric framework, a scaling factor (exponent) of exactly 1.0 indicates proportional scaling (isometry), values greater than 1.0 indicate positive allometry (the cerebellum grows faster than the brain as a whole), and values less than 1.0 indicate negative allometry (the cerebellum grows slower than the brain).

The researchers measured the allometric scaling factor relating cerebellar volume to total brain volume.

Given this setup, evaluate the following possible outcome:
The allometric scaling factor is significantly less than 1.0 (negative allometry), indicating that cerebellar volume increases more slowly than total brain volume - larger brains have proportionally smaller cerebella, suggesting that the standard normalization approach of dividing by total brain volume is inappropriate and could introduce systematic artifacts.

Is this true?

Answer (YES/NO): YES